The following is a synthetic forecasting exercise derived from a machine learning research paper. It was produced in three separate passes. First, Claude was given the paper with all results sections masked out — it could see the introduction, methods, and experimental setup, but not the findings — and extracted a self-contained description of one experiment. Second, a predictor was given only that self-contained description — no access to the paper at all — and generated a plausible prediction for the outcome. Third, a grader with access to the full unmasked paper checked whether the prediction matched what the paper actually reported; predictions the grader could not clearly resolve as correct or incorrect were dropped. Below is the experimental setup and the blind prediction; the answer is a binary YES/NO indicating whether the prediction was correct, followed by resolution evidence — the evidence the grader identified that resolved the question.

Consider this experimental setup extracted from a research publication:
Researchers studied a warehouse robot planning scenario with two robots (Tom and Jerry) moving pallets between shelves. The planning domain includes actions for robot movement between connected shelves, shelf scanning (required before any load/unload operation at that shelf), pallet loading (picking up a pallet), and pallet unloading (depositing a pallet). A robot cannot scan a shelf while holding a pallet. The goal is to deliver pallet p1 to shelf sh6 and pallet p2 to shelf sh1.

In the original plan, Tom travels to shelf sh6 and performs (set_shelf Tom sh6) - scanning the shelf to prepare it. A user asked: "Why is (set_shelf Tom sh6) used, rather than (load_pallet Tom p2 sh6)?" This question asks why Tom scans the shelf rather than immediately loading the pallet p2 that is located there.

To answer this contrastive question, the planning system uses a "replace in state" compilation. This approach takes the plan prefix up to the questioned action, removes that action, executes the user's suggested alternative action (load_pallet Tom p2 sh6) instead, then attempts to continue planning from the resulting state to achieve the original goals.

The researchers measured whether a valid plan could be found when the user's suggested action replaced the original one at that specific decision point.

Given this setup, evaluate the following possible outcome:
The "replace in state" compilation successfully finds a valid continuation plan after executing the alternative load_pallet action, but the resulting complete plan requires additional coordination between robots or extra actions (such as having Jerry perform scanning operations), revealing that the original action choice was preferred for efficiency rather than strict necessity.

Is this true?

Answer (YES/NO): NO